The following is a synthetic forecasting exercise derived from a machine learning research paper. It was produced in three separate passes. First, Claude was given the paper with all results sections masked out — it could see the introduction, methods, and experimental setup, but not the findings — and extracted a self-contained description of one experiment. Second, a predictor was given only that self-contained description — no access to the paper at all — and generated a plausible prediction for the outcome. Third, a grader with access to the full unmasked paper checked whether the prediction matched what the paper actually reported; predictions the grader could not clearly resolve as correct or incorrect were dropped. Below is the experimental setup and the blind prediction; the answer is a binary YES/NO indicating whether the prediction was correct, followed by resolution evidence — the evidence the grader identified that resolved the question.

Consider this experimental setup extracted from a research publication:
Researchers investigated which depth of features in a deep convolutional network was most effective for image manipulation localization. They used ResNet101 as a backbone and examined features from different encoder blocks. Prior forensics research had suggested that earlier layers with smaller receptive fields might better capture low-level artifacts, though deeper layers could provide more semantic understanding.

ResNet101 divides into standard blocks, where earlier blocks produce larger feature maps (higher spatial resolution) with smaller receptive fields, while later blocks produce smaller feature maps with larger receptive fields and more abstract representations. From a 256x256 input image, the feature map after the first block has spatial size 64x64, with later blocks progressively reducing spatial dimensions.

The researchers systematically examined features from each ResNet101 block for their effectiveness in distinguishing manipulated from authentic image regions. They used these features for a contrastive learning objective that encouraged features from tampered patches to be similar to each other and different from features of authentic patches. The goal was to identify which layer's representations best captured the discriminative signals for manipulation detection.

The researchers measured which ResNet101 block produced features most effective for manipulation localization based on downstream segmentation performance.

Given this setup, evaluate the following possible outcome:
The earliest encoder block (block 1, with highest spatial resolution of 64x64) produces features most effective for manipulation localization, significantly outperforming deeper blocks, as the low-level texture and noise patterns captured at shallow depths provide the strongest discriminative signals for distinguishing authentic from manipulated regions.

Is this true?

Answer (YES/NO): YES